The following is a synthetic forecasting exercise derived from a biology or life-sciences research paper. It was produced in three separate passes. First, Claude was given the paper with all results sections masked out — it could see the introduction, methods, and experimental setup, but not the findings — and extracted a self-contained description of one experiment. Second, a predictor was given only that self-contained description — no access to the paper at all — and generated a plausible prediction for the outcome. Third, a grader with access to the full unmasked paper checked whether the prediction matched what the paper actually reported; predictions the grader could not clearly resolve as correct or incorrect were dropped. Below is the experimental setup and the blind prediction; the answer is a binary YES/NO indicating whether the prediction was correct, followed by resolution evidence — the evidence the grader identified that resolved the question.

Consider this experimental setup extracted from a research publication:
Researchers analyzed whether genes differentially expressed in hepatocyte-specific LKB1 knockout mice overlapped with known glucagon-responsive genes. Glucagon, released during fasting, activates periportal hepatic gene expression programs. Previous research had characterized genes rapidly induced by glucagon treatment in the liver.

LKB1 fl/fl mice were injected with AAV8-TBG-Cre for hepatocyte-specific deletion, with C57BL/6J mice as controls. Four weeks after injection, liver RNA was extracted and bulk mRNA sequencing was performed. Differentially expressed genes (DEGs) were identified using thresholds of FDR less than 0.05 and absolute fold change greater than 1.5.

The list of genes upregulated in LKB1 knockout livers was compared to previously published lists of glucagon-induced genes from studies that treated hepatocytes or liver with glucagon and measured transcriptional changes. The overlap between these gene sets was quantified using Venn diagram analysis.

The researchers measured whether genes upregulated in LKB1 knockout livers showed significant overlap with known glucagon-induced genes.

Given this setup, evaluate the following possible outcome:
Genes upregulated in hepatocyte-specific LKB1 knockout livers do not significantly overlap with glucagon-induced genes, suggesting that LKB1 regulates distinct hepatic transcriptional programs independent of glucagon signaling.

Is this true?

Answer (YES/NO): NO